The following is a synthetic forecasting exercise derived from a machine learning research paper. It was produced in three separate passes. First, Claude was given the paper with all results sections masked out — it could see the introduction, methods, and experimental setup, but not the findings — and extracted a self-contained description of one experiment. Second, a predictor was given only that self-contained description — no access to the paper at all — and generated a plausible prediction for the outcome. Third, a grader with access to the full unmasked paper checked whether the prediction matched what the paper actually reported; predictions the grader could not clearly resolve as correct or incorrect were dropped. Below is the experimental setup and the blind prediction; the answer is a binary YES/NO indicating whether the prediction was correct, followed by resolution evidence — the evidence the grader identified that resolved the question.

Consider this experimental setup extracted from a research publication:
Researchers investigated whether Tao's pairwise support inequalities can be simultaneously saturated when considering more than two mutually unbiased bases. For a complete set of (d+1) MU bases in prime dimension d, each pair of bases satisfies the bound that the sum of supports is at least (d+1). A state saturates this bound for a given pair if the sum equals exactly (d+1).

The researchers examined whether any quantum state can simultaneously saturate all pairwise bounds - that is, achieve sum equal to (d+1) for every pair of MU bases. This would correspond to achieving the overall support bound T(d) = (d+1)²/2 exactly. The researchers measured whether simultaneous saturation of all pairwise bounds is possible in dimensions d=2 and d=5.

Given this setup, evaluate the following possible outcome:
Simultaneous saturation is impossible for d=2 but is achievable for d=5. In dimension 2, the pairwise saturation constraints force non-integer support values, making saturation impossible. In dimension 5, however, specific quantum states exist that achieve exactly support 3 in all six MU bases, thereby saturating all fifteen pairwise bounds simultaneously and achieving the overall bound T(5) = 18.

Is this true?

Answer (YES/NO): NO